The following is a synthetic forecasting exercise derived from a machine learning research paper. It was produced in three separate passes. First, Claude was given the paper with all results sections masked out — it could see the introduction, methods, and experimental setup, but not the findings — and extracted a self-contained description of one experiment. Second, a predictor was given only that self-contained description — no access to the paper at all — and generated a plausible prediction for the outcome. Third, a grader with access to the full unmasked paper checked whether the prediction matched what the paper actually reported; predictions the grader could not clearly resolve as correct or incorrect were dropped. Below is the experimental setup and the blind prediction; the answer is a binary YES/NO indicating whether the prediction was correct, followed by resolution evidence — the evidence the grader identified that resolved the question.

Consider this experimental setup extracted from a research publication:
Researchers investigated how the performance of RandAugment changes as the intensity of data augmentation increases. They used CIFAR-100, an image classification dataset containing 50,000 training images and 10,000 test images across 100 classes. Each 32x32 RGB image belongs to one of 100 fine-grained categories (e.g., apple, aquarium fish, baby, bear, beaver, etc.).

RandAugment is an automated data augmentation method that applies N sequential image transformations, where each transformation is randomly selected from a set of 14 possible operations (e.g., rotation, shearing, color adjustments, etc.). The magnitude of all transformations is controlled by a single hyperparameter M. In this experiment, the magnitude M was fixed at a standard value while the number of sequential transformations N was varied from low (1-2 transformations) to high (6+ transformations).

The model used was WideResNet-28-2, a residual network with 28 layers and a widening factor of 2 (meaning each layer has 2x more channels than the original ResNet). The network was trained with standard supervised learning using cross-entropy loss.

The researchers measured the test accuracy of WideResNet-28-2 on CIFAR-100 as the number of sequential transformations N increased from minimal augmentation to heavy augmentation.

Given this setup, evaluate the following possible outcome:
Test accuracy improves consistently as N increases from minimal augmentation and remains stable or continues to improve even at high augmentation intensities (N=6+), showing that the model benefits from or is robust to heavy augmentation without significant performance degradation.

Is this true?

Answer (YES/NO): NO